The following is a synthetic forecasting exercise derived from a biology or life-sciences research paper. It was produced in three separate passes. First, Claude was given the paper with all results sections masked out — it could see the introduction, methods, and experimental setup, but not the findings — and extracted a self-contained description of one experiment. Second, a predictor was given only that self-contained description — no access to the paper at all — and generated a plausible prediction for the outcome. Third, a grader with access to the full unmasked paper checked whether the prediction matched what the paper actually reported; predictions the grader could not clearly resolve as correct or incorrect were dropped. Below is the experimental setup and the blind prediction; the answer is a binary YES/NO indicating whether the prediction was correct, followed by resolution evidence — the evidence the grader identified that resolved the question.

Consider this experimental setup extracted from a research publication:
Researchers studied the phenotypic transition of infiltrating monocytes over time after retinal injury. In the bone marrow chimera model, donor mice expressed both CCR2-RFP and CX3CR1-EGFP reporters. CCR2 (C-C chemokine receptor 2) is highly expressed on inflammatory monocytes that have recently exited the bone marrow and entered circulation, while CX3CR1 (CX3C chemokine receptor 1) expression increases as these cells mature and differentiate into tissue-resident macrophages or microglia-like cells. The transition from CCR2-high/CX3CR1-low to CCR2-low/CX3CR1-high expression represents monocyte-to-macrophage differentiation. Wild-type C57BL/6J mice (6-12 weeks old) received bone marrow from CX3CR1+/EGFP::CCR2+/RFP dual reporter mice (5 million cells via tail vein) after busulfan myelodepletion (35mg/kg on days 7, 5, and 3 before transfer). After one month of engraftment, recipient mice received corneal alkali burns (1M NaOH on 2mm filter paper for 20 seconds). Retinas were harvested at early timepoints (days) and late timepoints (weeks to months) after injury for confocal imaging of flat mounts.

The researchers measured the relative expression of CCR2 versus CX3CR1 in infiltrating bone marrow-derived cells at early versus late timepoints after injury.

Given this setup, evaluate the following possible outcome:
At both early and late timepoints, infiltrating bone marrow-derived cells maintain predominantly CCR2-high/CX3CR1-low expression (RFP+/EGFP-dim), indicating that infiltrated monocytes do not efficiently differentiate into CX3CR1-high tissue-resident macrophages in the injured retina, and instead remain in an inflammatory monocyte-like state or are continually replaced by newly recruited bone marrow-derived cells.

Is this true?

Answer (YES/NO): NO